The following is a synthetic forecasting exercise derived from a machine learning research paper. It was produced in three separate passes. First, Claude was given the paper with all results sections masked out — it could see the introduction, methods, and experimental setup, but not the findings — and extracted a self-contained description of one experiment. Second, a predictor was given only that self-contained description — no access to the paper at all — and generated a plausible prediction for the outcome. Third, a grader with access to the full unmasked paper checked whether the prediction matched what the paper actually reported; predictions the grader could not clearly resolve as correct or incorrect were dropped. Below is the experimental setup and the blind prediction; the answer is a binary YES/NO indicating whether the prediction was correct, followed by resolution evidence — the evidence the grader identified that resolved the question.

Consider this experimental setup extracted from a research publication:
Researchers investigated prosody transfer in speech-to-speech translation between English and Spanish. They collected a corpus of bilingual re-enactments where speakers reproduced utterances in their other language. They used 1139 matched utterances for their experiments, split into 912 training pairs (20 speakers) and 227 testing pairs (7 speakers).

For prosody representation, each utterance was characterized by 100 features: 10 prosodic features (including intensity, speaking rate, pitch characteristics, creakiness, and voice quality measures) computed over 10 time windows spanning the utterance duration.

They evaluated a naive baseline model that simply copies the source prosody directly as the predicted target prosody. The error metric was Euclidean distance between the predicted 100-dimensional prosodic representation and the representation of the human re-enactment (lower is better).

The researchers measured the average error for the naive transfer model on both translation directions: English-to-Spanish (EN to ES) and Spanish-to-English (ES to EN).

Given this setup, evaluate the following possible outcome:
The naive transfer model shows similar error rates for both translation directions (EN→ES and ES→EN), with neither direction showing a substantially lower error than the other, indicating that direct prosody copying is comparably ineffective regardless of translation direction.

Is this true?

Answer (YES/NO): YES